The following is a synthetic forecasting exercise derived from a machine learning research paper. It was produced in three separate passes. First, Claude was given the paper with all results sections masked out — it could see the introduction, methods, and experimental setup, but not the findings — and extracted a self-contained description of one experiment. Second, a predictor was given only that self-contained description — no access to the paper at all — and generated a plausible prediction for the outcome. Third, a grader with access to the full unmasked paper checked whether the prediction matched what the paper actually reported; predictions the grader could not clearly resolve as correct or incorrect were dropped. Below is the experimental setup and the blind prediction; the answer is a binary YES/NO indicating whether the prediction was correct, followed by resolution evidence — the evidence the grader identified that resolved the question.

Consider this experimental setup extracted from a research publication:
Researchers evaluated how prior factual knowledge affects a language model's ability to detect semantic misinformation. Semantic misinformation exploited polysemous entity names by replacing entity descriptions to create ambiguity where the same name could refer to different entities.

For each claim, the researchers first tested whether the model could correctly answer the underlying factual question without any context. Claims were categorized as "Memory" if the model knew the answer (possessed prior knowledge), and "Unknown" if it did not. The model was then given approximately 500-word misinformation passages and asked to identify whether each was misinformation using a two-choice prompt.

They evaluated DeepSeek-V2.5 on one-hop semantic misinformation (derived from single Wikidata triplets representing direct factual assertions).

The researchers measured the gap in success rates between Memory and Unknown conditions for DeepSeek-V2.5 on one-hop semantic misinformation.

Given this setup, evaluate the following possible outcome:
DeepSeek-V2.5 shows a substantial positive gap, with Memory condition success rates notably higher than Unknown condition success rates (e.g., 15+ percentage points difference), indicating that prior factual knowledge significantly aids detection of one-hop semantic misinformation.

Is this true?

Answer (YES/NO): NO